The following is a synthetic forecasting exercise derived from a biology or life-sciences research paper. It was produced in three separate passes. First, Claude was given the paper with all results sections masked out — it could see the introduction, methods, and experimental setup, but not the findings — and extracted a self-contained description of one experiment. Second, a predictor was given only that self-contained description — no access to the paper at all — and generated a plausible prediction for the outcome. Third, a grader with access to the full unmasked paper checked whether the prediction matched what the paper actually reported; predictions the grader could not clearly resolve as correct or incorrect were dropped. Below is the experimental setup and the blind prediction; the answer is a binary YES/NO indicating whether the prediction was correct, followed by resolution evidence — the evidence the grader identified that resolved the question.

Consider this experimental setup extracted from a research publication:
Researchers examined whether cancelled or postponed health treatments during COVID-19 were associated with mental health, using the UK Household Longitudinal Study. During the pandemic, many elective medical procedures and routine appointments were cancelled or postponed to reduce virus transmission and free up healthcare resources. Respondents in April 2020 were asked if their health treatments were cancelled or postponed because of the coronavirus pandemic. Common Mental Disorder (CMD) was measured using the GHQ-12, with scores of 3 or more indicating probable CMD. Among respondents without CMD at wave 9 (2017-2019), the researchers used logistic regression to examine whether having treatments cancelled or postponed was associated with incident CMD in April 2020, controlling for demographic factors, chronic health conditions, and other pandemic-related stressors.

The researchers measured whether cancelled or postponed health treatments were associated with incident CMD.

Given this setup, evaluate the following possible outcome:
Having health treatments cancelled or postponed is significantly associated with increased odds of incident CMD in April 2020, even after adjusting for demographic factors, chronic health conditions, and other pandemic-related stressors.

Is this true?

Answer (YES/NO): NO